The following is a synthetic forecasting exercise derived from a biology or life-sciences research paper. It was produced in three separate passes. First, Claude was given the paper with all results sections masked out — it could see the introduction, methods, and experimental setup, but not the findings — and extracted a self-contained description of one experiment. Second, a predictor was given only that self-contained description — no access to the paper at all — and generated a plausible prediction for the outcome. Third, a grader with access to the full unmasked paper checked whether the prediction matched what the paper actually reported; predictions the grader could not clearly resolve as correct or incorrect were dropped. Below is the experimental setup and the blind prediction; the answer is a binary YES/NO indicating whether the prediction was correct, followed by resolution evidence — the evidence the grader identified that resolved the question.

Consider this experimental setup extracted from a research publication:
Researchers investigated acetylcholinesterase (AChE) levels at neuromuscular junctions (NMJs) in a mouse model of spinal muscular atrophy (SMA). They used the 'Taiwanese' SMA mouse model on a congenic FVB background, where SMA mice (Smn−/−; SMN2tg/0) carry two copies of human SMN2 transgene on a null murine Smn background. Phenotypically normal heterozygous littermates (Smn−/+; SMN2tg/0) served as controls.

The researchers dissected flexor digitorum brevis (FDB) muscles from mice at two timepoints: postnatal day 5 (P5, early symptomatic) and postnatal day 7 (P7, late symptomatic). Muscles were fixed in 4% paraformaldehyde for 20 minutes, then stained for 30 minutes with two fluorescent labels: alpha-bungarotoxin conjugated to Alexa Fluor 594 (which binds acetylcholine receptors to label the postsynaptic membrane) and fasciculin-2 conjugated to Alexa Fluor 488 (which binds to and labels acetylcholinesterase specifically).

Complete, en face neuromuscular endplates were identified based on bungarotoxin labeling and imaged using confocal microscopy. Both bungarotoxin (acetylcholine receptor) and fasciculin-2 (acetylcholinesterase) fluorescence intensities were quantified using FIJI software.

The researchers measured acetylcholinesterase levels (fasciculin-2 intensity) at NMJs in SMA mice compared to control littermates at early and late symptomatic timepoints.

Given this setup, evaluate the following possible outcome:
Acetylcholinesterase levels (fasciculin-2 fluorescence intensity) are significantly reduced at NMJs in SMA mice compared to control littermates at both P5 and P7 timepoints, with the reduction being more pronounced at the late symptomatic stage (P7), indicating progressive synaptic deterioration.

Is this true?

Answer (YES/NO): NO